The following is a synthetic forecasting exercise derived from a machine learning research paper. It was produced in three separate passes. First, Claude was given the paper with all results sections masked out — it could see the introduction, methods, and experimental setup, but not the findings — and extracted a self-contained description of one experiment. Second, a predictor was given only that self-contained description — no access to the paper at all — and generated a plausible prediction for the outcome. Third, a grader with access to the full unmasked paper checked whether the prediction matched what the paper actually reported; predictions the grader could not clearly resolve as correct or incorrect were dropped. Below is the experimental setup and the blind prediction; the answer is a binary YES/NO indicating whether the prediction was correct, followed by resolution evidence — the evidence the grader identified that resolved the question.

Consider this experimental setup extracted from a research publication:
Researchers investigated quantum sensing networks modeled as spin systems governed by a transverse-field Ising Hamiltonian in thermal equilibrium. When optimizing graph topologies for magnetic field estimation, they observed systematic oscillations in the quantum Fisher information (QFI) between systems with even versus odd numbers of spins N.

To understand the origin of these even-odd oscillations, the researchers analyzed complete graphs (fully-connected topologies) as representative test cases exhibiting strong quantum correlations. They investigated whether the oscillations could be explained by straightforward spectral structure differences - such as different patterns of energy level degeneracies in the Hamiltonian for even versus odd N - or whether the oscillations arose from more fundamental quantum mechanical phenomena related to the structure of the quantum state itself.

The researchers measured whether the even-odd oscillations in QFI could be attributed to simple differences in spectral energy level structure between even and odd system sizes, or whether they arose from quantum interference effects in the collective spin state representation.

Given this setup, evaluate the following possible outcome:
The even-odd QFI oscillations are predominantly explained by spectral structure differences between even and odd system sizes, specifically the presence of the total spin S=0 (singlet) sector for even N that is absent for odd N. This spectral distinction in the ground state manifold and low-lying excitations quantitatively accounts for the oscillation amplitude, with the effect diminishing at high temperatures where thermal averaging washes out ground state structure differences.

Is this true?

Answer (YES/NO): NO